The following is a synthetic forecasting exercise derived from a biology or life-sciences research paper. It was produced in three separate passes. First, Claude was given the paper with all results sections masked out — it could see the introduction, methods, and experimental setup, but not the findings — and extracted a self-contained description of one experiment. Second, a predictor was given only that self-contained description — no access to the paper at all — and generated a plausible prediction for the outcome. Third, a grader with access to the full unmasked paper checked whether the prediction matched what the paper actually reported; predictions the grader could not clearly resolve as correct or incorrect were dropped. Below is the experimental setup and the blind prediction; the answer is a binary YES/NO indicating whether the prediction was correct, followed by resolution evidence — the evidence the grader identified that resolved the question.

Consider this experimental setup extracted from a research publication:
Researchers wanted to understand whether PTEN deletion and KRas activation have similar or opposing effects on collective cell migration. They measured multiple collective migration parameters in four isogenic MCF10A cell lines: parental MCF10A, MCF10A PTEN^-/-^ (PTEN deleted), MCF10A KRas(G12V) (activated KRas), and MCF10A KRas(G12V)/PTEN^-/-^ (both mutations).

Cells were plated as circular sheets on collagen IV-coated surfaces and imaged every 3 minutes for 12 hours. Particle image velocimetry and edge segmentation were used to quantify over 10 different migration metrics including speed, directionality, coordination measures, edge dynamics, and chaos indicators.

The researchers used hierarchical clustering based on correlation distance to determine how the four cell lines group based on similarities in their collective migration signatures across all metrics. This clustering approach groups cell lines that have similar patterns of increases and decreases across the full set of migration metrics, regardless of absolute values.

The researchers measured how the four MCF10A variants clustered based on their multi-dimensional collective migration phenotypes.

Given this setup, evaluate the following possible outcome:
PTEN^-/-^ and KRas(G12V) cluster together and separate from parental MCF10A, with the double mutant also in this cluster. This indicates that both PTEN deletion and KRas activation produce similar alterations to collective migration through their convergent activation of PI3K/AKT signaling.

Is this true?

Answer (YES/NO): NO